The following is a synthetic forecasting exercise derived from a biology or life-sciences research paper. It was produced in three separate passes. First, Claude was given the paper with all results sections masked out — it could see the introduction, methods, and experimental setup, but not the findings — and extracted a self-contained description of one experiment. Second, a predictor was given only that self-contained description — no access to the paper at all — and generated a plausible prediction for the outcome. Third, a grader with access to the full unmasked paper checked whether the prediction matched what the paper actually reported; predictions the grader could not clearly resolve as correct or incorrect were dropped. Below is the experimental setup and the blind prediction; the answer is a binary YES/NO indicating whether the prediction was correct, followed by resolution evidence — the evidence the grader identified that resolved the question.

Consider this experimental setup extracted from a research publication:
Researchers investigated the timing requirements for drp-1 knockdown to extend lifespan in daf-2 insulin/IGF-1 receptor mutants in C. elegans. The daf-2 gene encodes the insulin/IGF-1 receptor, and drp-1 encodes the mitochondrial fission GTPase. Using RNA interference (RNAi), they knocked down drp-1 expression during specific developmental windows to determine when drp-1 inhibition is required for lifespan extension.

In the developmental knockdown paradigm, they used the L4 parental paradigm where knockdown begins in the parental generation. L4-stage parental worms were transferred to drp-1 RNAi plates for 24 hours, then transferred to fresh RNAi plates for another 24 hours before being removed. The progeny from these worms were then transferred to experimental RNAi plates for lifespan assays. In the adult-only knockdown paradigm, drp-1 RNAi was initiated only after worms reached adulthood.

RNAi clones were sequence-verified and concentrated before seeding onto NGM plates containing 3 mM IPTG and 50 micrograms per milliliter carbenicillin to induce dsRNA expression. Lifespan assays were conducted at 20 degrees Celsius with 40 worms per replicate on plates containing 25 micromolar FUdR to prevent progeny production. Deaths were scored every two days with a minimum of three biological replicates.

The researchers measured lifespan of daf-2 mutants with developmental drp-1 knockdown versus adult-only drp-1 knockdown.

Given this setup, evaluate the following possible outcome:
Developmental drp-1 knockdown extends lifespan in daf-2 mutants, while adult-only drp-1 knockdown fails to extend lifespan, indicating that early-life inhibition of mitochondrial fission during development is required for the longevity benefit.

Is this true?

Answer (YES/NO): YES